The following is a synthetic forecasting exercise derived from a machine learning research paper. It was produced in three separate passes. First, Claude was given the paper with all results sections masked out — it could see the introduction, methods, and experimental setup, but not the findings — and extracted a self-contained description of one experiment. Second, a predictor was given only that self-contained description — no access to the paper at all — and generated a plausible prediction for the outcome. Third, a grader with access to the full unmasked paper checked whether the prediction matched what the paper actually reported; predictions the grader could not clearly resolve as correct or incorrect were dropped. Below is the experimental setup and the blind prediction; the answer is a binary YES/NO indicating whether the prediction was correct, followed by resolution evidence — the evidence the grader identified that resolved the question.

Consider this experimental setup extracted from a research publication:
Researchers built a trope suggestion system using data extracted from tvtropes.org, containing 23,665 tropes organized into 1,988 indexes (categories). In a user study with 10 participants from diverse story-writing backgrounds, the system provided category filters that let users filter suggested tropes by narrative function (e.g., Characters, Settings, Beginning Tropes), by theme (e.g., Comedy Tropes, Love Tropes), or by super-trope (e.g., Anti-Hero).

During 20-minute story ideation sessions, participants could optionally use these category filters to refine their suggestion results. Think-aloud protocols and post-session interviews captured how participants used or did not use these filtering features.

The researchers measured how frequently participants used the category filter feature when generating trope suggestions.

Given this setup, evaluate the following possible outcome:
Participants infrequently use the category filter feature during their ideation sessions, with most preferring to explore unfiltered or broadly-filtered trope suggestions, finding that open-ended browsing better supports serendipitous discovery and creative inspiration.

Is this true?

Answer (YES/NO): NO